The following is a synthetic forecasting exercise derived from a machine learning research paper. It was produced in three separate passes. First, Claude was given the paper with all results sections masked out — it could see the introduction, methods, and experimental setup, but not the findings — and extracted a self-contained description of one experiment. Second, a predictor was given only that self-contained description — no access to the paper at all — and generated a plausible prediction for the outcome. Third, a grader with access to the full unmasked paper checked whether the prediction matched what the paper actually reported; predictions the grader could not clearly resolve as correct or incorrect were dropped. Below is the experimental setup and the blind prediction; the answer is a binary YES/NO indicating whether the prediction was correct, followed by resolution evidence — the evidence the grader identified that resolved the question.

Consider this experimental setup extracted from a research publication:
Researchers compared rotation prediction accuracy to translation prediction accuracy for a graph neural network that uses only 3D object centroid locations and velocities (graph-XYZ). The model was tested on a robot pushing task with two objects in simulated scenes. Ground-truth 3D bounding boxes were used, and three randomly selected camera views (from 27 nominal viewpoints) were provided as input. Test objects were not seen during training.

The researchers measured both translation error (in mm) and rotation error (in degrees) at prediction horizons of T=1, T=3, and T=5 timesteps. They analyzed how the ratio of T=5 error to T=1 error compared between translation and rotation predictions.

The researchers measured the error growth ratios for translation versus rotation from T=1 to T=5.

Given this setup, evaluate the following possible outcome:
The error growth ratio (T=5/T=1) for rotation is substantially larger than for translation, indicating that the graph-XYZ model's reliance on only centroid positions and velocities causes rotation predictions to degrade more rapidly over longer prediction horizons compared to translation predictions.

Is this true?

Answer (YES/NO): NO